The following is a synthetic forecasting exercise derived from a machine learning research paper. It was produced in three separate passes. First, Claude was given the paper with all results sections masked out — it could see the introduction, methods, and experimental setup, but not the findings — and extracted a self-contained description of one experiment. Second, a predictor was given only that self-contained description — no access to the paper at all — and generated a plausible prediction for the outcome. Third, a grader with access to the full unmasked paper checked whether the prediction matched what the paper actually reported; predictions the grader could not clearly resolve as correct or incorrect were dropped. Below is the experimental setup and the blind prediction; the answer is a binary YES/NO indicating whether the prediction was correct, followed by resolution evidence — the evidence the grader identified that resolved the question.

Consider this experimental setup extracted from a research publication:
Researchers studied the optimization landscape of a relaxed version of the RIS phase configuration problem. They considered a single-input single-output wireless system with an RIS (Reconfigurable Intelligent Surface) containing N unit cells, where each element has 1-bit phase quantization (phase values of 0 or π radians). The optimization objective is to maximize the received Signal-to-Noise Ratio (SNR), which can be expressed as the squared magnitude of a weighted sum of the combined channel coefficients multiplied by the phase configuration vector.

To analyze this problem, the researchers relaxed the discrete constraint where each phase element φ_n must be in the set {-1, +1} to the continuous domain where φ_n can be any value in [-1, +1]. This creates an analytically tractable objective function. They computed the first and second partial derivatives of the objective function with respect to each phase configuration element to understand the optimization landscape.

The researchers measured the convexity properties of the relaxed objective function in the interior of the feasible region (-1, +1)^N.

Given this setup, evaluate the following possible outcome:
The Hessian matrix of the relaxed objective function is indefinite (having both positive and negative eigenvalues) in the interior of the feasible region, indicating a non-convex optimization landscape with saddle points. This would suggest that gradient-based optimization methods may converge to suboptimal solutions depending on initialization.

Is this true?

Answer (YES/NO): NO